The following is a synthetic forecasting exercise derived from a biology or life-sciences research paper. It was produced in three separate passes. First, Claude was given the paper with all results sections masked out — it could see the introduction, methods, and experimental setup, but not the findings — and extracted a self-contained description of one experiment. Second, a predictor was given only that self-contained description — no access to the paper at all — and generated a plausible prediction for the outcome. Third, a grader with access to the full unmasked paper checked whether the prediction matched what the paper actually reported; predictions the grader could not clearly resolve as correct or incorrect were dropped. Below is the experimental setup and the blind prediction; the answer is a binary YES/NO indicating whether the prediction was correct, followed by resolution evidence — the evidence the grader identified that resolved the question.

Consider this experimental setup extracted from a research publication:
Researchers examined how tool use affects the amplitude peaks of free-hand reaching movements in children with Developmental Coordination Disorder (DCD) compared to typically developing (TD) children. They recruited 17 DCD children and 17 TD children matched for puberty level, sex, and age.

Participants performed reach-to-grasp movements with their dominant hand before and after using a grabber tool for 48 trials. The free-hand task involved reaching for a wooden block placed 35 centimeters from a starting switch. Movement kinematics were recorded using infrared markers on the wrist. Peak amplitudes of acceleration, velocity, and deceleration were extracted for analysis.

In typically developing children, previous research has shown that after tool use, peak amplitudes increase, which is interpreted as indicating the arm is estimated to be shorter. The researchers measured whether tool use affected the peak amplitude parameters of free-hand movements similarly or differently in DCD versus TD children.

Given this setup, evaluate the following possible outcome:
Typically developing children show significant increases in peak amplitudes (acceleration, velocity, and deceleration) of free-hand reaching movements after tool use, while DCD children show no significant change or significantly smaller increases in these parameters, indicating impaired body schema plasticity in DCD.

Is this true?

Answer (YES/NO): NO